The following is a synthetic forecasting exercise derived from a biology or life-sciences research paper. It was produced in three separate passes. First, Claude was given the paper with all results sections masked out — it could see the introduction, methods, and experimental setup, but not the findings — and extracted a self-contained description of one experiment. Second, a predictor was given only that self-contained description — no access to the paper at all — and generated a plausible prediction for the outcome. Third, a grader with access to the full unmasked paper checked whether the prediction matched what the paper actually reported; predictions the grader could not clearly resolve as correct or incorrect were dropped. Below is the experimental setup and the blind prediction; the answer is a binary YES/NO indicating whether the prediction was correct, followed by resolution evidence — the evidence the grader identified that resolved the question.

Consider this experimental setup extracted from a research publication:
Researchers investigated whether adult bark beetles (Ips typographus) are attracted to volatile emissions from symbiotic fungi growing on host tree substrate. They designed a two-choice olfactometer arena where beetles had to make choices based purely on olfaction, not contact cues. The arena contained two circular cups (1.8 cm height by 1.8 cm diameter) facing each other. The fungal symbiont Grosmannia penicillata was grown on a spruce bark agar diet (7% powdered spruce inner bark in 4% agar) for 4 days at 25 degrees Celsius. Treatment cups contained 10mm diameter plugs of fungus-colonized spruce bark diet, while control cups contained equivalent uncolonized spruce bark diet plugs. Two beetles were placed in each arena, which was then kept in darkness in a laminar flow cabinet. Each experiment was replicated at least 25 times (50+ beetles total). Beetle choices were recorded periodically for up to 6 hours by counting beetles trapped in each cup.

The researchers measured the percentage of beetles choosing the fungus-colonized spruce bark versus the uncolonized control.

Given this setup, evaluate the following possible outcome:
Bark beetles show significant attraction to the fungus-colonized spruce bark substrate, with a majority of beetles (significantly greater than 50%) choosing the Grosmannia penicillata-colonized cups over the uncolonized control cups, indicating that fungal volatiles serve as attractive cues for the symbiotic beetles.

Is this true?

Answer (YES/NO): YES